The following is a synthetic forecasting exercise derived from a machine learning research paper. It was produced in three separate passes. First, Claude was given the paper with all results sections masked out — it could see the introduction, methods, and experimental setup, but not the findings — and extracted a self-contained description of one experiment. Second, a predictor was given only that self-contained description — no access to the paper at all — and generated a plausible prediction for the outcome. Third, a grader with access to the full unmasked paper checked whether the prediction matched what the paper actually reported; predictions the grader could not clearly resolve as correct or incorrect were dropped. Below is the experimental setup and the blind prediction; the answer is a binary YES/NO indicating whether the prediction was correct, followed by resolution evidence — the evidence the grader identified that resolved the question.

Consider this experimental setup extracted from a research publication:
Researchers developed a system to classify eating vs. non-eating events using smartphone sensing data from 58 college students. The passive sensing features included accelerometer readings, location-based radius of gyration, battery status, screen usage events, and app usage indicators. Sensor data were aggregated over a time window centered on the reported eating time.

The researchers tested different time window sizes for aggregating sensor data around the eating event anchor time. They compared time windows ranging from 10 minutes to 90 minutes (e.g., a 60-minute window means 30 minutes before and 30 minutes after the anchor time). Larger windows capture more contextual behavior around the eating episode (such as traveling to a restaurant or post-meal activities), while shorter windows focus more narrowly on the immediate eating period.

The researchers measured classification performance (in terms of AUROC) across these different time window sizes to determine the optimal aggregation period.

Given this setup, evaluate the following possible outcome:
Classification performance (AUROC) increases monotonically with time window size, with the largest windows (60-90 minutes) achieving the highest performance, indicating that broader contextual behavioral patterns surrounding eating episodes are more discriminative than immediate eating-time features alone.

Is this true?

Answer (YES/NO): NO